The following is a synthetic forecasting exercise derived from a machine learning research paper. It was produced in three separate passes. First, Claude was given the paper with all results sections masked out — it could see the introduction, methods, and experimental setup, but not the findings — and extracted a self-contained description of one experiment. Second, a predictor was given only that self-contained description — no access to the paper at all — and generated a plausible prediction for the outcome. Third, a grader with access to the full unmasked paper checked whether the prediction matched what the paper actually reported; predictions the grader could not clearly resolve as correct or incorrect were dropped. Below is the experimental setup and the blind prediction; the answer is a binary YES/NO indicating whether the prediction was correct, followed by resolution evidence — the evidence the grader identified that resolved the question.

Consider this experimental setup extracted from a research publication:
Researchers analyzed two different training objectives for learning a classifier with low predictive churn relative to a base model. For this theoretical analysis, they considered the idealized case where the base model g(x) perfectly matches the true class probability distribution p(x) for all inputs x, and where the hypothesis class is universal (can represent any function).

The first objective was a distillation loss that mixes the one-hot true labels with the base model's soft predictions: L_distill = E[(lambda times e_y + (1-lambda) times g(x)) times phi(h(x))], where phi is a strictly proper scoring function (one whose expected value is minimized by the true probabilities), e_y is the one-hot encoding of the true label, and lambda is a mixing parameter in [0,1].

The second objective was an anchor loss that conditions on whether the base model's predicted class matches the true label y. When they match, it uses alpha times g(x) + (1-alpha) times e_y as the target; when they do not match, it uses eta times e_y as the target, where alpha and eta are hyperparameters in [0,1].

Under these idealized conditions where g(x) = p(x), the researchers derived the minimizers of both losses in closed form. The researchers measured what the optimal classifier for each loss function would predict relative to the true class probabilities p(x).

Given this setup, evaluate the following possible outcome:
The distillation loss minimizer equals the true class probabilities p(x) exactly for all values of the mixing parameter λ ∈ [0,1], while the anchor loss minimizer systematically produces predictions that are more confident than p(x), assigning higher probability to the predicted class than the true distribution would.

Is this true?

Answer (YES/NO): NO